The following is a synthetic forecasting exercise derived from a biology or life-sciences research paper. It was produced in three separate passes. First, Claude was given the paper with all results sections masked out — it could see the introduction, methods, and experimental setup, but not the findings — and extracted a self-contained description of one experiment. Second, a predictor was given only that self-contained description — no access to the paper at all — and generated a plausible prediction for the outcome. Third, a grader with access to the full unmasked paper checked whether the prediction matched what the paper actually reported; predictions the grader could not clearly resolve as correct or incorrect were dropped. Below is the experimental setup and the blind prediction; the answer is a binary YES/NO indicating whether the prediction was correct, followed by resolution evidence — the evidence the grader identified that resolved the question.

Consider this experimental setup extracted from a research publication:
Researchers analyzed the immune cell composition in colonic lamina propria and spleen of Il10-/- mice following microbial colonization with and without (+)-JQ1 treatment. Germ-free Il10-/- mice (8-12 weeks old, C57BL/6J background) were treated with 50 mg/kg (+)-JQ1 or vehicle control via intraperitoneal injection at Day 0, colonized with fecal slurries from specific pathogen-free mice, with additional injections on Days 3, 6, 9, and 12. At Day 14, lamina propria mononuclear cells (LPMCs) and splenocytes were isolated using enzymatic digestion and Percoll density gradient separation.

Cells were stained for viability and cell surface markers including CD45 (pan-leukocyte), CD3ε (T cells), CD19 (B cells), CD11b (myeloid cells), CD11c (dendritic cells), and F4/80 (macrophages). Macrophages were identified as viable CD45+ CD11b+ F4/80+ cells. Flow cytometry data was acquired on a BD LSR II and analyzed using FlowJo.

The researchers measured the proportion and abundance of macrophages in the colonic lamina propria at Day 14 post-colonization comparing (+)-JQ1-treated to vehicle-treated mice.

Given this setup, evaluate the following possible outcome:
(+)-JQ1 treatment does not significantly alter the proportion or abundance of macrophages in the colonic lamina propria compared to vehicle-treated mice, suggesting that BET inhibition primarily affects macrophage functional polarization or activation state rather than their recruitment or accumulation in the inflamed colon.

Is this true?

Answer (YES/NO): YES